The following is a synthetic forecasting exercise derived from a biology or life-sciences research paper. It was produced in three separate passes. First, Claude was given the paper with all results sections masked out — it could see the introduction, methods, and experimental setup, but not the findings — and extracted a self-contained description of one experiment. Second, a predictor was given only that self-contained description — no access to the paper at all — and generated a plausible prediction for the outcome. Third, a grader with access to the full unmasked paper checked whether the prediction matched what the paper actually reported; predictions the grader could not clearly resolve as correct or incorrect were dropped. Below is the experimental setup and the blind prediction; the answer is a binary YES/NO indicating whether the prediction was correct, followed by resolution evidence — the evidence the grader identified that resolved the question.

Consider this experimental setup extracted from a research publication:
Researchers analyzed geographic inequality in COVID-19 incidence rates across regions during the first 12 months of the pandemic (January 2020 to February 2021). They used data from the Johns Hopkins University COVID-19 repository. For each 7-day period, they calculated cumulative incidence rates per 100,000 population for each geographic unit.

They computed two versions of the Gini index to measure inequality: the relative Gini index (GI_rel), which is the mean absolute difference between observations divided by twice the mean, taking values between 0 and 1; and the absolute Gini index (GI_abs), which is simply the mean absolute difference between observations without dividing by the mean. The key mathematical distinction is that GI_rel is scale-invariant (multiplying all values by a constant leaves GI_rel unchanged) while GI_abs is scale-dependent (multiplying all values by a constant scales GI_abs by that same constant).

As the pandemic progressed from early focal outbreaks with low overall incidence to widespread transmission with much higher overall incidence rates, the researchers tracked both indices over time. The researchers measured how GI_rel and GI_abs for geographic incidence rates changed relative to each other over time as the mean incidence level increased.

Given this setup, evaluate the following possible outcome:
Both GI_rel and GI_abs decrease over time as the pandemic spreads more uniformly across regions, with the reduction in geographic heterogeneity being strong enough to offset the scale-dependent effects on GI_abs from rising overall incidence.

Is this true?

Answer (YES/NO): NO